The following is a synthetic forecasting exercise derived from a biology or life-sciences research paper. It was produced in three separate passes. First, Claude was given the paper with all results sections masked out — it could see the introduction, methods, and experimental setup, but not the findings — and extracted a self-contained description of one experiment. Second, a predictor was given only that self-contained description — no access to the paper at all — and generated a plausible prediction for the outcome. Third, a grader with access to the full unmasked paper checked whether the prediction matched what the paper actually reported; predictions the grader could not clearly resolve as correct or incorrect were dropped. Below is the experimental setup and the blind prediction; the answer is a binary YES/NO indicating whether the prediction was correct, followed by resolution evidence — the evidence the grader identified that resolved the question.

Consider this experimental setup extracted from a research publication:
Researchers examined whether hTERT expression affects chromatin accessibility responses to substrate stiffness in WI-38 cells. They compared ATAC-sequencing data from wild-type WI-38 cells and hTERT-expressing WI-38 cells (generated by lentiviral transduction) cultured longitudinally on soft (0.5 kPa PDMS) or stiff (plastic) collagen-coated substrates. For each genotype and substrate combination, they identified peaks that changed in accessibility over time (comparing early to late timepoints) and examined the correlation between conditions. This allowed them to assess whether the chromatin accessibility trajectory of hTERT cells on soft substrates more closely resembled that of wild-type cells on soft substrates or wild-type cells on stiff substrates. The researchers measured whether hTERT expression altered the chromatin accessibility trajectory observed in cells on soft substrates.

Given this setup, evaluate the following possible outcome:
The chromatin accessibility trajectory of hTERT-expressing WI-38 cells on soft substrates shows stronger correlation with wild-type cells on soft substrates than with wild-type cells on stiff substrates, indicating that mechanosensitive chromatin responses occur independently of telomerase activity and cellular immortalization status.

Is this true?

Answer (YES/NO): NO